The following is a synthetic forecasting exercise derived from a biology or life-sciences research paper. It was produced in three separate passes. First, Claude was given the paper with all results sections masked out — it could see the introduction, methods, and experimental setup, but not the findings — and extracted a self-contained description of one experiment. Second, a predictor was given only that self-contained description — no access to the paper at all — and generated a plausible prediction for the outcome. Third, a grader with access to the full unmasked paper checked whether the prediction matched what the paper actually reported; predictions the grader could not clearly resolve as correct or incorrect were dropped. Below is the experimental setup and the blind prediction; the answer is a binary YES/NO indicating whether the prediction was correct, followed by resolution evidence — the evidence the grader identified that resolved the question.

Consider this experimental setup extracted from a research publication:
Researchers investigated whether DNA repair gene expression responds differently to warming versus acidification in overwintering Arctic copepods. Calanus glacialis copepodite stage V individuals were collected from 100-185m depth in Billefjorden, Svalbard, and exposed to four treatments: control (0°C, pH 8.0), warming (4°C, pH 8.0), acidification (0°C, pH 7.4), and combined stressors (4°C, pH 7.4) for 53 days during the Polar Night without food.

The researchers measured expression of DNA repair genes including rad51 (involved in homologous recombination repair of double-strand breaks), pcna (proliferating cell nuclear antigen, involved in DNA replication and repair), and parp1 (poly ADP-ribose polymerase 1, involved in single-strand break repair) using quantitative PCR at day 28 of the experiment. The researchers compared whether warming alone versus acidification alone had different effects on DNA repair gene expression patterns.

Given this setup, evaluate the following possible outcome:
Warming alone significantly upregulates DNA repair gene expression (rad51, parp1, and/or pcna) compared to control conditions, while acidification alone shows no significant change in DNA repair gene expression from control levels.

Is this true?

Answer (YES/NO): NO